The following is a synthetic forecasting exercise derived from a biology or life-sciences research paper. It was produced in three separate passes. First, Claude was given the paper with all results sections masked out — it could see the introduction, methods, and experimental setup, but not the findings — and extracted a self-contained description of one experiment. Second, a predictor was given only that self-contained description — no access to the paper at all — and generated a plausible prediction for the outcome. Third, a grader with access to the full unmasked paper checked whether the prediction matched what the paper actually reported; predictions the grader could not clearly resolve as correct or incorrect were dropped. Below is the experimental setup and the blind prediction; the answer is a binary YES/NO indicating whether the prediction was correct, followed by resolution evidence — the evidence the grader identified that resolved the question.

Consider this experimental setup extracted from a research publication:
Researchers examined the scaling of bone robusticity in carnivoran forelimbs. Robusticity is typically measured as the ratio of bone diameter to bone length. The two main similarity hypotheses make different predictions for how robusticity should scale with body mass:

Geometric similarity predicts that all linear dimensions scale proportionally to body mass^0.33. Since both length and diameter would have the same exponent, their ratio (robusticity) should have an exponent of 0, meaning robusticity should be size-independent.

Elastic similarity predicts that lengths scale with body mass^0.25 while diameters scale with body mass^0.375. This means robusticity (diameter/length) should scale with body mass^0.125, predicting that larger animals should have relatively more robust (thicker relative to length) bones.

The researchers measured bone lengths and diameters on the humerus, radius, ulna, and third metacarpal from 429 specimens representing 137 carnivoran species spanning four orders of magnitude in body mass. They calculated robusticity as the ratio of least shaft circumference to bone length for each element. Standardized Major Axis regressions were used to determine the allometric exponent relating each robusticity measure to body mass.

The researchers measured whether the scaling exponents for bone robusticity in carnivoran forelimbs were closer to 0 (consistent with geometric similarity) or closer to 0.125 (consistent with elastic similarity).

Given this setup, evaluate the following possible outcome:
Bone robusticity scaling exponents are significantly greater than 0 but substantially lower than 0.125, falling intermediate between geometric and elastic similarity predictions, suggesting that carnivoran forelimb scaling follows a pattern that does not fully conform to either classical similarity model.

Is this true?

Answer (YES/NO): NO